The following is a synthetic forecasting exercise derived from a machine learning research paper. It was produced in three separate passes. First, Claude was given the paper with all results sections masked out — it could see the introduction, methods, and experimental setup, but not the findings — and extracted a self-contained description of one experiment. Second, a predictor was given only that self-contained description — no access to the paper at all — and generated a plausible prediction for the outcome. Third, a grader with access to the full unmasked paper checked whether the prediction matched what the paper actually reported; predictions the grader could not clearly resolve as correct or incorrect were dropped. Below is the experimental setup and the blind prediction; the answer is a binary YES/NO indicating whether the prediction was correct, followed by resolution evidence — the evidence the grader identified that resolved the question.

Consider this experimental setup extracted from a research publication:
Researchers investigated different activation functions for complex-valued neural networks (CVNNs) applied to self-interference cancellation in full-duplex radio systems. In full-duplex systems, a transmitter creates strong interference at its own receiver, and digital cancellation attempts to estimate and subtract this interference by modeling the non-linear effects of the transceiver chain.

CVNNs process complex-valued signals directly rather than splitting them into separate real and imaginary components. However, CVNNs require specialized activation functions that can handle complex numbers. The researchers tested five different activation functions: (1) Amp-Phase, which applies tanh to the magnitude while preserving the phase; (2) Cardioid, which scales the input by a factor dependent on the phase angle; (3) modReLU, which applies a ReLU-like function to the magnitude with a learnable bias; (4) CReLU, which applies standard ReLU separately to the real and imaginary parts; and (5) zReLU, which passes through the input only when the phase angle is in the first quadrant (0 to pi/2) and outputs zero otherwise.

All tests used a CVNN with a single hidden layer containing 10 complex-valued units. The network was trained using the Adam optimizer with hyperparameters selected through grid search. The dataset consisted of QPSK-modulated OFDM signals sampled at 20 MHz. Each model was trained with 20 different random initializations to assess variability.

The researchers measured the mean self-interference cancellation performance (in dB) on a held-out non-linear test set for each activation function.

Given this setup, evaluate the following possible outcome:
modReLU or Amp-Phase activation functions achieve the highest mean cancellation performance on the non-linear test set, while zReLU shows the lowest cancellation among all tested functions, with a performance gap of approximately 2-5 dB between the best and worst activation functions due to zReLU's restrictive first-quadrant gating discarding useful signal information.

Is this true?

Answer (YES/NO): NO